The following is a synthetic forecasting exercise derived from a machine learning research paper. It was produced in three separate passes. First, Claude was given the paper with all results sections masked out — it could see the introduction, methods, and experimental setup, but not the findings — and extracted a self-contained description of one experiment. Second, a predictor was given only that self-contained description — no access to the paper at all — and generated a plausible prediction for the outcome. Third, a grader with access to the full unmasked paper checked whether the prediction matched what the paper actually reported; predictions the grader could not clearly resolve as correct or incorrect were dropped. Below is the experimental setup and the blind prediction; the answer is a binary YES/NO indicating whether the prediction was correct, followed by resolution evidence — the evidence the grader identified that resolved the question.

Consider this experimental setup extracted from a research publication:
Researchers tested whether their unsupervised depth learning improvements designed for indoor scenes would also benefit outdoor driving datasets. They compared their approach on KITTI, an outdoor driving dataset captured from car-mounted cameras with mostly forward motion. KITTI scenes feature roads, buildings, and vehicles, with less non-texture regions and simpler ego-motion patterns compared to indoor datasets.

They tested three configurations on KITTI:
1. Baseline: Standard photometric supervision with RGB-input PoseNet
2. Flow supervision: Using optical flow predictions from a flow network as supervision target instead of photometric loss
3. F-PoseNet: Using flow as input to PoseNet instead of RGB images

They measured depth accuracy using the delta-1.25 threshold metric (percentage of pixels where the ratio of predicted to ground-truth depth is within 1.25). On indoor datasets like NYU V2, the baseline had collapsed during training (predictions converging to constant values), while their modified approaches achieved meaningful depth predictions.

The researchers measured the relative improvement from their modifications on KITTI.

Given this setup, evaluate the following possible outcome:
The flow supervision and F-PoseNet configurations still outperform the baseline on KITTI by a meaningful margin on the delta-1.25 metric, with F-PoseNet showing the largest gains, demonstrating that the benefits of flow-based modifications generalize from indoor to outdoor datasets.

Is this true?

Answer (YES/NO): NO